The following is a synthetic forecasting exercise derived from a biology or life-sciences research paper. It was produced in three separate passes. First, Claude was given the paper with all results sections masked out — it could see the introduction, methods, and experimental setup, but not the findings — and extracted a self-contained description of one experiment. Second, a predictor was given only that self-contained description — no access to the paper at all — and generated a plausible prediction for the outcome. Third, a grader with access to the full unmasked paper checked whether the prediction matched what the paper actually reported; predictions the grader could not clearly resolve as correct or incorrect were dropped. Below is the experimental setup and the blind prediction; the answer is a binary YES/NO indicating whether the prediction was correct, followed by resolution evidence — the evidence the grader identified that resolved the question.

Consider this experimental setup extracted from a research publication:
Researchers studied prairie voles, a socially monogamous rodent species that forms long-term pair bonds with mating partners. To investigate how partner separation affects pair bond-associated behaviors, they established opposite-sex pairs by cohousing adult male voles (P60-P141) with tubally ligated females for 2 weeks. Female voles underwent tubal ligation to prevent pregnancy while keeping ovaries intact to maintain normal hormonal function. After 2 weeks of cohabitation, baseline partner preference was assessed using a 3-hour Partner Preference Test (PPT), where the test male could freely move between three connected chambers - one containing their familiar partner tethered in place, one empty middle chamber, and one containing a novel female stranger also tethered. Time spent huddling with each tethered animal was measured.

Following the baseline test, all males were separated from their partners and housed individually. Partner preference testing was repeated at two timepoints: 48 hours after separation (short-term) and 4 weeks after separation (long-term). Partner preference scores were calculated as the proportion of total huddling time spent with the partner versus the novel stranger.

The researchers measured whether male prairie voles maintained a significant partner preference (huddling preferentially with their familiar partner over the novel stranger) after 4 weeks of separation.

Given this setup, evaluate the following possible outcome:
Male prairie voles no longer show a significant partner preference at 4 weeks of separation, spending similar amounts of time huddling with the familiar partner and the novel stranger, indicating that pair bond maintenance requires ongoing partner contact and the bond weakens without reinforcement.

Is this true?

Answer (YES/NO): NO